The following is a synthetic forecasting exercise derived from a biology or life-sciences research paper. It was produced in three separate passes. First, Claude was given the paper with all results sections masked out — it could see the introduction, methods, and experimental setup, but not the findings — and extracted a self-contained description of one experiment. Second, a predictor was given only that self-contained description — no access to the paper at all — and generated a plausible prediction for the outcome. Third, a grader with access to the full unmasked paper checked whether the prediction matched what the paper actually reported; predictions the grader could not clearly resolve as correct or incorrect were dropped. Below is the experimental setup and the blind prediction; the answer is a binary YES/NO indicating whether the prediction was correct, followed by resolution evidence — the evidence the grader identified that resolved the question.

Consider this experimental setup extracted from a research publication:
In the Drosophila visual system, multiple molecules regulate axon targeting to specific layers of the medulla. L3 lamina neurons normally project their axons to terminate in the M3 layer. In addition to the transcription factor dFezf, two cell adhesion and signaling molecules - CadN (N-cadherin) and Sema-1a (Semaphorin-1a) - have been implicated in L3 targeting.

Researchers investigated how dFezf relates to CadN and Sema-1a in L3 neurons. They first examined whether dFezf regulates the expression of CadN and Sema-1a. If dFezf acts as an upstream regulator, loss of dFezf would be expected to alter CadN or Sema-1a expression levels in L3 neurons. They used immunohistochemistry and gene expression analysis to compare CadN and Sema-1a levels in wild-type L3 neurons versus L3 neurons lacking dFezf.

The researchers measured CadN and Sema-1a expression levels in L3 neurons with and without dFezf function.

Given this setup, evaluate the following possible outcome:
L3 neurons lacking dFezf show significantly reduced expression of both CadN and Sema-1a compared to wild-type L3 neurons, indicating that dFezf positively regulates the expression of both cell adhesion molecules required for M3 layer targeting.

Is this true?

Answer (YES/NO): NO